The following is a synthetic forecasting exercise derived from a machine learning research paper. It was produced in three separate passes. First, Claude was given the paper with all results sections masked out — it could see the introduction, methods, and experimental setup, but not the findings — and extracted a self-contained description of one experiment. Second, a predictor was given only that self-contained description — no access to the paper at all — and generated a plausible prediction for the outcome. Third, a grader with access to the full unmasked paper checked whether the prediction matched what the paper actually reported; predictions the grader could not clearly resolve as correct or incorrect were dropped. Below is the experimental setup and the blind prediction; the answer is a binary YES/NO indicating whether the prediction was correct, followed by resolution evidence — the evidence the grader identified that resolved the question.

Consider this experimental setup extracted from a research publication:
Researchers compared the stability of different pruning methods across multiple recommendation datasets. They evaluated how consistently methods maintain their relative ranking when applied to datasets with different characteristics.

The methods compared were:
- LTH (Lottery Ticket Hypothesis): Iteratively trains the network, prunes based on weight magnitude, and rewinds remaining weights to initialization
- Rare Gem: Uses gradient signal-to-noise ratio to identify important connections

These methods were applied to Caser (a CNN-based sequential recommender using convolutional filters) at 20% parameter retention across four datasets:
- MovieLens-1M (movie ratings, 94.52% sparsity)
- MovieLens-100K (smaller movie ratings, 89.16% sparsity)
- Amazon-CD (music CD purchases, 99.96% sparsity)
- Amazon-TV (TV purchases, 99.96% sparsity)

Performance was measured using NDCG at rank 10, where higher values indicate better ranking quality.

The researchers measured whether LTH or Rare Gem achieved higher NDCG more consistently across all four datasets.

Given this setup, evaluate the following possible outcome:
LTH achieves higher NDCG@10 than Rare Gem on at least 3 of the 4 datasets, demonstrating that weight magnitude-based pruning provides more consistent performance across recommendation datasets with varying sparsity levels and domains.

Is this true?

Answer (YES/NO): YES